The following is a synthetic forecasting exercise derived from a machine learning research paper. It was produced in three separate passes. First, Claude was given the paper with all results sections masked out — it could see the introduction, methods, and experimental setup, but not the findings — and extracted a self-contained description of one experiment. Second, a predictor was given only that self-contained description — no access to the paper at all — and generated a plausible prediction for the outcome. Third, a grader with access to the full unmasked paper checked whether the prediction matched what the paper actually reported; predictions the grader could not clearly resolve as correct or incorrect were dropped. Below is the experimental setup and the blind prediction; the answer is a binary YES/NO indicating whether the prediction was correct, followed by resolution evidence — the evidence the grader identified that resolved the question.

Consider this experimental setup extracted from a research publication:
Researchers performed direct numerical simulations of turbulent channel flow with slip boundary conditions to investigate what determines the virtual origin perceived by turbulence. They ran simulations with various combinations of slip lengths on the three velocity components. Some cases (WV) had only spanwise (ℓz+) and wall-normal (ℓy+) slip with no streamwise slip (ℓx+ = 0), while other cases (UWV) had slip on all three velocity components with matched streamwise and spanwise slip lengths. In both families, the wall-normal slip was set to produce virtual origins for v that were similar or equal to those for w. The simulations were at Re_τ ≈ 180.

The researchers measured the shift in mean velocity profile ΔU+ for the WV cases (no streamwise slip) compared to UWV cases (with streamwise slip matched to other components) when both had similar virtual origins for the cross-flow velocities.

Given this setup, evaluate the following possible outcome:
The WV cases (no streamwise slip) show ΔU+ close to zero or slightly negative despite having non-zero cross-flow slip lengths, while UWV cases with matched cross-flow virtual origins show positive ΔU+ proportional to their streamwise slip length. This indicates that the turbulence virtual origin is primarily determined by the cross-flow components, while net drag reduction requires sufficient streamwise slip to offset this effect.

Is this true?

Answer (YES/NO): NO